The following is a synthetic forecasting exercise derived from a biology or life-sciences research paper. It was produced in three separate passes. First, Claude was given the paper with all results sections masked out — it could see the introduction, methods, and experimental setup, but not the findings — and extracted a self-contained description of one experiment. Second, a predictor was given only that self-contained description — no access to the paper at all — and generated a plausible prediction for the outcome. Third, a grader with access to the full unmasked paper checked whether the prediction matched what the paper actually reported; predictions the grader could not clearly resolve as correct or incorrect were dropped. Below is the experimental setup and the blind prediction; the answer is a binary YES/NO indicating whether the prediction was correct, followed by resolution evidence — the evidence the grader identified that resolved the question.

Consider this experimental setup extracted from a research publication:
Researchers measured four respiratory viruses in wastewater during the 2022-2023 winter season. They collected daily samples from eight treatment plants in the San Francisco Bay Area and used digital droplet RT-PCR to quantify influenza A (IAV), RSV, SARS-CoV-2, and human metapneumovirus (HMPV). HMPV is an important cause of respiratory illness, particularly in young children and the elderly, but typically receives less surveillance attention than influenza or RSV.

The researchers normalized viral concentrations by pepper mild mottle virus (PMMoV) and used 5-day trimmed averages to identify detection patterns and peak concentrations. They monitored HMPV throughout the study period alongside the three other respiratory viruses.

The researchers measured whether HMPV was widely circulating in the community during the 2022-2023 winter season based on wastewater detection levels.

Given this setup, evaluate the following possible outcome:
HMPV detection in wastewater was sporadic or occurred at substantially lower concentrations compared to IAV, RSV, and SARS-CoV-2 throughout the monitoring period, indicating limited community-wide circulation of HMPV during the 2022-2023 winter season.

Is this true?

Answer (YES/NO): NO